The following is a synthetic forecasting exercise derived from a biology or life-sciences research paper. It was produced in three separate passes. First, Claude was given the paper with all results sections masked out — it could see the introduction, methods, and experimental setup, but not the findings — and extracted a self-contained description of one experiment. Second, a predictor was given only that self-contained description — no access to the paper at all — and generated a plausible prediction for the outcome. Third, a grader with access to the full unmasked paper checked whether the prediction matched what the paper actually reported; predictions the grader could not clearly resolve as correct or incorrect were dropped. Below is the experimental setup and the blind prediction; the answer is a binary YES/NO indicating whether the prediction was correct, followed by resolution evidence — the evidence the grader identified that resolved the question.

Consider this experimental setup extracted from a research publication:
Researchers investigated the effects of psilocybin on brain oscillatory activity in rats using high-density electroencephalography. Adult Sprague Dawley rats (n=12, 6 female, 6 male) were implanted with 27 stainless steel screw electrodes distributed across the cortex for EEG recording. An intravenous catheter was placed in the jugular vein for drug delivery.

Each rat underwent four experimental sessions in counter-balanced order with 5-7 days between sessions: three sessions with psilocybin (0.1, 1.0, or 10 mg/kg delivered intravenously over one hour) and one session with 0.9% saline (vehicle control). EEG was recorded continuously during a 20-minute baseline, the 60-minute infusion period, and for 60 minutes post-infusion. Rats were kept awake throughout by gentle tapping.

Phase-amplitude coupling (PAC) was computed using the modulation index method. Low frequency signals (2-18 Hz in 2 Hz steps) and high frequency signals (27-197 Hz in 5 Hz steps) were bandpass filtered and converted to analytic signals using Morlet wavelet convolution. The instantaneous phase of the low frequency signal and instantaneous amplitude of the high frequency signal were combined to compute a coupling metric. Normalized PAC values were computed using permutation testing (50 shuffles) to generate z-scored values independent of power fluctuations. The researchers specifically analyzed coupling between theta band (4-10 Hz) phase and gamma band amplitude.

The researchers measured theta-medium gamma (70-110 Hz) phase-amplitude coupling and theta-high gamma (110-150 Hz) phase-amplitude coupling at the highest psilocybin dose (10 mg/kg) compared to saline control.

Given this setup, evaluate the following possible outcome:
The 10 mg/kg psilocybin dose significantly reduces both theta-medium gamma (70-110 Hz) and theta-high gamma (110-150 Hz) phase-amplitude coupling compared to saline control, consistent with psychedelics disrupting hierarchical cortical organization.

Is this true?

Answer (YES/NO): YES